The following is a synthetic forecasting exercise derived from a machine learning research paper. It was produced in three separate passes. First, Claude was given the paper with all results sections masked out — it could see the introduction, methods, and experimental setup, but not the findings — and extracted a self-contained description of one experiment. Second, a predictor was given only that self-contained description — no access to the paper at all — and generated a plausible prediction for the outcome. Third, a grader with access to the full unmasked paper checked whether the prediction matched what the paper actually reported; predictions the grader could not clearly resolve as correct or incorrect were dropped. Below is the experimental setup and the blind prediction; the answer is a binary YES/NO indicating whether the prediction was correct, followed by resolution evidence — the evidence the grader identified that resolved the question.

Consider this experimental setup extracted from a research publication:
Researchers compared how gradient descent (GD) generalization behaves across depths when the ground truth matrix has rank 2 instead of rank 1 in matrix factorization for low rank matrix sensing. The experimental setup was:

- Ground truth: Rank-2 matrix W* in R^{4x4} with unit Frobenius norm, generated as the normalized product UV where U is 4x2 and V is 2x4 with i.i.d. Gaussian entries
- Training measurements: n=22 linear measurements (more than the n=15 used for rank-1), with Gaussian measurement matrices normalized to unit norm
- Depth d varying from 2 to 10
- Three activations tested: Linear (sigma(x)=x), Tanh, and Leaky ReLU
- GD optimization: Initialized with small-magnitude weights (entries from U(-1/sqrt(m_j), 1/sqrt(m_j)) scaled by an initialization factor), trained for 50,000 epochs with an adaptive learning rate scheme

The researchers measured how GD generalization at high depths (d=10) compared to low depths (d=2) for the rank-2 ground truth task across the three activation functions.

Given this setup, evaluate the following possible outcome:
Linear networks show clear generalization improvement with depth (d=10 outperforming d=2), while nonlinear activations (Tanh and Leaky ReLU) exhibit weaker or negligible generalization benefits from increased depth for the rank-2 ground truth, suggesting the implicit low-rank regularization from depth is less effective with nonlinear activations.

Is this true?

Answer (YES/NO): NO